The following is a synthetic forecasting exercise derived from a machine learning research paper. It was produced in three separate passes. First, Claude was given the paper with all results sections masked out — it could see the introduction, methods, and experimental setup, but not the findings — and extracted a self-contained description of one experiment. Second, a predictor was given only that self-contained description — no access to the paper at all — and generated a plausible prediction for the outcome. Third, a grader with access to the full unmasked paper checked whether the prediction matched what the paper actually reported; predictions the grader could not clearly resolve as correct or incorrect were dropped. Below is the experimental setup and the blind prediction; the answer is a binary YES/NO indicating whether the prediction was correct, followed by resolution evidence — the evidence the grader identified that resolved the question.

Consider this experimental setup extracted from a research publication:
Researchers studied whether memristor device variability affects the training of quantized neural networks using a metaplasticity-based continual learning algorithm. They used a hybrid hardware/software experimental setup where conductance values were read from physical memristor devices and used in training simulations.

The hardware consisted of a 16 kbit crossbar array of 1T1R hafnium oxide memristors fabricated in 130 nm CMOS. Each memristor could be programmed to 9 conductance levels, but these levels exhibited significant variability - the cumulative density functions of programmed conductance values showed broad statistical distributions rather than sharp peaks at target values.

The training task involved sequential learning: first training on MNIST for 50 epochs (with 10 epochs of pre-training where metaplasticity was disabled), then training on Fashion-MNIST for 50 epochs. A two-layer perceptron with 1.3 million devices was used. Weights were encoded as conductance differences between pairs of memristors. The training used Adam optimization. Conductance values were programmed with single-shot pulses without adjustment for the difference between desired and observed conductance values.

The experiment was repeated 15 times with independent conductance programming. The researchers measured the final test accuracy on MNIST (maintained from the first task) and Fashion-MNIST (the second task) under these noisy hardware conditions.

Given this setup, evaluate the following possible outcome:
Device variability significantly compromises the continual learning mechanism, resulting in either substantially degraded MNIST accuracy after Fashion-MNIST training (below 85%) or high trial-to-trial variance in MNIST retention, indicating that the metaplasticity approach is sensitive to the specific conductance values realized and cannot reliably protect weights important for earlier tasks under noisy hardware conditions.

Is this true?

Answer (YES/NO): NO